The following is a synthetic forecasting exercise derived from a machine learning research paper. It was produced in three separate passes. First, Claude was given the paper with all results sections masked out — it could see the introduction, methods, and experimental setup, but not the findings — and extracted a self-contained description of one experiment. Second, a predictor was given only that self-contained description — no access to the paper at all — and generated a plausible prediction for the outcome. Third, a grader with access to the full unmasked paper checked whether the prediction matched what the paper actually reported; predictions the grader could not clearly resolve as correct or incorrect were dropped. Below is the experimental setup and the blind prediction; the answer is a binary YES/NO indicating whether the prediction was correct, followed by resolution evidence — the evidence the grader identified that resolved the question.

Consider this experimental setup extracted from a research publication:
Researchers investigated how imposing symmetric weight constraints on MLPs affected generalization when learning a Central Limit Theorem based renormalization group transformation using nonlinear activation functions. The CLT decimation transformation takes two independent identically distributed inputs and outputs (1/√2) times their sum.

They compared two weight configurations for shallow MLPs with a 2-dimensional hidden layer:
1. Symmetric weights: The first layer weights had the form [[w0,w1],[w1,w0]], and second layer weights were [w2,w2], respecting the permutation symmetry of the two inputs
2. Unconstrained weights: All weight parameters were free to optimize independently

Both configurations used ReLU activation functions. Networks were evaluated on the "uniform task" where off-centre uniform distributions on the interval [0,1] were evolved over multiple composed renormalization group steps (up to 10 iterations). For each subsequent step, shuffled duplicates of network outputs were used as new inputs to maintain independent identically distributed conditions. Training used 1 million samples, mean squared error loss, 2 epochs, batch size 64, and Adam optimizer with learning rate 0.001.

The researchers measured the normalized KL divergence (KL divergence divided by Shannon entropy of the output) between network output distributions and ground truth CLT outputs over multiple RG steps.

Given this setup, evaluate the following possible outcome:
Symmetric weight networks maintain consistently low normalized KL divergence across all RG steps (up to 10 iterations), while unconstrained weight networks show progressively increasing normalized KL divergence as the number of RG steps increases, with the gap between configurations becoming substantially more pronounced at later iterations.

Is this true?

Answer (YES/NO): NO